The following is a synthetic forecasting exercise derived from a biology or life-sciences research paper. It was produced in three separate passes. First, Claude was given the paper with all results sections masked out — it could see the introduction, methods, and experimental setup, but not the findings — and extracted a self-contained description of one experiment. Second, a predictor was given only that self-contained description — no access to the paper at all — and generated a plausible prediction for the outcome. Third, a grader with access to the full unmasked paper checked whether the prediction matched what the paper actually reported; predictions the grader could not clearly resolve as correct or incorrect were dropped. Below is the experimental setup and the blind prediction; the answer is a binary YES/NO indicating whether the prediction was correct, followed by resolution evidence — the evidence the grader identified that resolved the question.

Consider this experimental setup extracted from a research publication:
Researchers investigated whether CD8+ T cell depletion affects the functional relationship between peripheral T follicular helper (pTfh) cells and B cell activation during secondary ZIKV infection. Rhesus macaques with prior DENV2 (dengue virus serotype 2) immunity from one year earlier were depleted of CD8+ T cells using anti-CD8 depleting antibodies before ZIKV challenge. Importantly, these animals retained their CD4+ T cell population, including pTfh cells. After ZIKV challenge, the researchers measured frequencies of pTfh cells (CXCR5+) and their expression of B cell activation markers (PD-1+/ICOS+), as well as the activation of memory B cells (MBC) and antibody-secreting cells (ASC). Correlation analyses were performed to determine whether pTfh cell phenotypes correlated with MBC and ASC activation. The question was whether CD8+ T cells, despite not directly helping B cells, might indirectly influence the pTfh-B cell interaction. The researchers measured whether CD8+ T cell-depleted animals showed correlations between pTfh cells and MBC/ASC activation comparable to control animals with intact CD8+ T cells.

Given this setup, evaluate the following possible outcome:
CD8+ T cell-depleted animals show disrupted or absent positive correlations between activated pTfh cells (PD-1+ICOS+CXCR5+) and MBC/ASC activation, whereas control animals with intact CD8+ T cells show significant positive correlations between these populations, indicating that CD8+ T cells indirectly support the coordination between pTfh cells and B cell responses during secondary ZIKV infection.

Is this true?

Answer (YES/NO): YES